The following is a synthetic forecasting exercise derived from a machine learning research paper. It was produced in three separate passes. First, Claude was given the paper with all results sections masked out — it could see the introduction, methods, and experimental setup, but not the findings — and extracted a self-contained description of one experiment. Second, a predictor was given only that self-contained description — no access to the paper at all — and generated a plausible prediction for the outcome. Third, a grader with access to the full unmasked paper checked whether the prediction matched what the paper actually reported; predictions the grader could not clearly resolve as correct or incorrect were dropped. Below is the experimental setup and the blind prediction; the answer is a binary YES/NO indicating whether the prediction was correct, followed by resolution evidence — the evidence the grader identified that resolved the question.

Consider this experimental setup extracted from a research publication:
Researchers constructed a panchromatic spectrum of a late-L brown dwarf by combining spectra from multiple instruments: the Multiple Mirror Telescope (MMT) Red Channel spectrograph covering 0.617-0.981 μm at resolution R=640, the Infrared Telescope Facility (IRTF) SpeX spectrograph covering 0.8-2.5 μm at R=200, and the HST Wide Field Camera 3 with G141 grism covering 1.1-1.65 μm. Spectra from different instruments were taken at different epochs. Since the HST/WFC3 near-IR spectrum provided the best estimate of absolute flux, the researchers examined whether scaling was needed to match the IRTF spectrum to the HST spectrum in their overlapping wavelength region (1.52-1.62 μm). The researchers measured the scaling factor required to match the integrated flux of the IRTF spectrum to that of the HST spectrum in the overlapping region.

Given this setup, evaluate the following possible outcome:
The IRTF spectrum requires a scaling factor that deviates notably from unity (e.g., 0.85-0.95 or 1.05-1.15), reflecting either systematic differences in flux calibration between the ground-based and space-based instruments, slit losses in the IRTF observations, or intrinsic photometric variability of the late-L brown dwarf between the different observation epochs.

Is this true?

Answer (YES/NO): YES